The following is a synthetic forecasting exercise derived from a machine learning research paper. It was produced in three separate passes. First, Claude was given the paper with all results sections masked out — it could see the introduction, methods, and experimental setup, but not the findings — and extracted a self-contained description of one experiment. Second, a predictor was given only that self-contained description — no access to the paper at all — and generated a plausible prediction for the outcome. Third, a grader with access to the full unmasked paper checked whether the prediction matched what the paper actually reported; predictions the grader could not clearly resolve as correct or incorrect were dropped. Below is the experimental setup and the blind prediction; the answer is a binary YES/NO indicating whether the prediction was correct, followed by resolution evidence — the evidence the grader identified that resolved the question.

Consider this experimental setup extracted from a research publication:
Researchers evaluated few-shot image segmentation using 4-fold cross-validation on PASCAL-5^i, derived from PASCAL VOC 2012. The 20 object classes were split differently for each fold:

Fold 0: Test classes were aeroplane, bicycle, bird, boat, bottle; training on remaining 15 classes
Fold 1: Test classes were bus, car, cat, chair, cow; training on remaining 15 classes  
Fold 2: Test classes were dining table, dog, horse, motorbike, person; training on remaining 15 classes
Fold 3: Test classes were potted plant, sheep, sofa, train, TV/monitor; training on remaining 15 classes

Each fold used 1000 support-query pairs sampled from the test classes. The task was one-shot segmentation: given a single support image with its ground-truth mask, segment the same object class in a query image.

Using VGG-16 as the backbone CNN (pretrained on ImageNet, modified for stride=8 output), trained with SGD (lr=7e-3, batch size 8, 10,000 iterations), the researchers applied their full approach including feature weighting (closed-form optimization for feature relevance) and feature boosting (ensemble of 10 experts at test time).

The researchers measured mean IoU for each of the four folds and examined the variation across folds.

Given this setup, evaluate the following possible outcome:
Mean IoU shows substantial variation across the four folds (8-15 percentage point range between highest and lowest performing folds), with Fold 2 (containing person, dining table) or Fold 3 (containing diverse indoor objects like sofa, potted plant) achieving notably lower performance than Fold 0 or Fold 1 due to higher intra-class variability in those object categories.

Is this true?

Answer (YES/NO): NO